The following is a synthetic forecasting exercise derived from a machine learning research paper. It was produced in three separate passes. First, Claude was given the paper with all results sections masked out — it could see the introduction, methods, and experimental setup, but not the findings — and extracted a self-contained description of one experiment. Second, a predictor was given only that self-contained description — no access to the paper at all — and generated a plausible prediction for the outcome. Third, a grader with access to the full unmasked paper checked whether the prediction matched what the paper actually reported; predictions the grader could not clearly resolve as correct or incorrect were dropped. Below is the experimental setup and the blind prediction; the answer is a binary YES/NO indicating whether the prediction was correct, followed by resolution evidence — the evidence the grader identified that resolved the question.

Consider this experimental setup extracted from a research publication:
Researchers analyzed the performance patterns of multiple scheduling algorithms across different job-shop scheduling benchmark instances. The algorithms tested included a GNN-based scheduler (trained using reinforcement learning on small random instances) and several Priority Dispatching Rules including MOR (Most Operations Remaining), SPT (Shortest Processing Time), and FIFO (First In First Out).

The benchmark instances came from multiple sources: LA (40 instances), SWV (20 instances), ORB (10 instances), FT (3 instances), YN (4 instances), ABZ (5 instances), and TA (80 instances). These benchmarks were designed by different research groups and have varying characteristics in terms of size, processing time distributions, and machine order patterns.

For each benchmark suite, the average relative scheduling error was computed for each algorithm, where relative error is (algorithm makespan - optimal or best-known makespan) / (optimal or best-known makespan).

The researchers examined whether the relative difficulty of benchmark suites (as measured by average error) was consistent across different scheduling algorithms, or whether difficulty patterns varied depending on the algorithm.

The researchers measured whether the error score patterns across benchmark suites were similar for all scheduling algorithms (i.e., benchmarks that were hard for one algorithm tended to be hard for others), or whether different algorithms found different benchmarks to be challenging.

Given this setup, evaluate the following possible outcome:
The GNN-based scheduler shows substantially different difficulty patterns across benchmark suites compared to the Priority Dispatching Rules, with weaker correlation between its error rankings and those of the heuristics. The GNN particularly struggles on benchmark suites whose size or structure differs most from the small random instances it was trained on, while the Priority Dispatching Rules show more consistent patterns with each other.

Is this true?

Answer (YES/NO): NO